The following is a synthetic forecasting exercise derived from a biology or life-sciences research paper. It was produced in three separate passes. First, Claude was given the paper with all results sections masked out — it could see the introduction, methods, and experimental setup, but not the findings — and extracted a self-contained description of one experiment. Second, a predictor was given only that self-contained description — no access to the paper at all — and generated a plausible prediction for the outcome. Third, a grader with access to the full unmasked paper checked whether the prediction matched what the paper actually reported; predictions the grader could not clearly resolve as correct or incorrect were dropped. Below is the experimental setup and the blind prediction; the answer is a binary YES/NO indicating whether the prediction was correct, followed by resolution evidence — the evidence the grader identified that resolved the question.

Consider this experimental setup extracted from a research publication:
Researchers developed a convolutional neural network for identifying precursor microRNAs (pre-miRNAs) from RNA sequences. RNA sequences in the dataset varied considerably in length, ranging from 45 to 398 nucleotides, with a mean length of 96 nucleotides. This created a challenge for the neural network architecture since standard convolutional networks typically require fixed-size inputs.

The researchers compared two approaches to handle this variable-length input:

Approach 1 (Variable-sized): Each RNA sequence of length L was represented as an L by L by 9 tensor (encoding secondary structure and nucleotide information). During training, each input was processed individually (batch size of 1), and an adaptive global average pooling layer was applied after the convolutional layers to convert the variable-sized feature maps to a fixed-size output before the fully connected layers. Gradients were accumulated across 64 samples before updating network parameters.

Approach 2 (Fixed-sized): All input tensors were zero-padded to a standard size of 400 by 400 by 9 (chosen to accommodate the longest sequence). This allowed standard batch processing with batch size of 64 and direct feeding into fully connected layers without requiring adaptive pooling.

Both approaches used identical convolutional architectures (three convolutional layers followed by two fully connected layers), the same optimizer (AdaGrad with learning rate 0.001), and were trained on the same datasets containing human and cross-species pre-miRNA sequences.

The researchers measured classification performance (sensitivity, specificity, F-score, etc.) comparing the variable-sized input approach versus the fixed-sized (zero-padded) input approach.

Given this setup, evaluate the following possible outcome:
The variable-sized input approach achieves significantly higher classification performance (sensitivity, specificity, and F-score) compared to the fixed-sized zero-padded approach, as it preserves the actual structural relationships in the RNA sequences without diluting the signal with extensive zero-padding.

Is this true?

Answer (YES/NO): NO